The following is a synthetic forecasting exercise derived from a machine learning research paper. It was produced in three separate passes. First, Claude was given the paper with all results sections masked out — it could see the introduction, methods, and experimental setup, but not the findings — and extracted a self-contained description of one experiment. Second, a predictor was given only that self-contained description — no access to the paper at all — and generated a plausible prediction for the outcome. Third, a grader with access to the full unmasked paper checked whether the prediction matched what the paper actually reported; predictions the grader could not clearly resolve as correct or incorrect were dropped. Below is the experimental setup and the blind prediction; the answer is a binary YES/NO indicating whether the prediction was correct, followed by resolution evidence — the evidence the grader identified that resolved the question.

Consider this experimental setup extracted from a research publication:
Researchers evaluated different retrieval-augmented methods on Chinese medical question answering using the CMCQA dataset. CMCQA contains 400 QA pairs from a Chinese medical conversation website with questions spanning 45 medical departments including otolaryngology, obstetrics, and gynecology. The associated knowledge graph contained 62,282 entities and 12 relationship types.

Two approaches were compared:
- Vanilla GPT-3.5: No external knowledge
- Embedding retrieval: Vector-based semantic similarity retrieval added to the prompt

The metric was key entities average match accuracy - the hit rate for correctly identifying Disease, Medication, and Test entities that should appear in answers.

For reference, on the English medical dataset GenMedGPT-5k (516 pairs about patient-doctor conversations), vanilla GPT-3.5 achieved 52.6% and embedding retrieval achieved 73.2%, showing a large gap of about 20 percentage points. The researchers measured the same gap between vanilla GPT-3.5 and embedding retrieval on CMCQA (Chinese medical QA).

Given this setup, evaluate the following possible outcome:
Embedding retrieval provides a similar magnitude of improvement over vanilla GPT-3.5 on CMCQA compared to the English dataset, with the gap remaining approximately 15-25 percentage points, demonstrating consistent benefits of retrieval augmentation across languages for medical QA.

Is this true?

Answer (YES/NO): NO